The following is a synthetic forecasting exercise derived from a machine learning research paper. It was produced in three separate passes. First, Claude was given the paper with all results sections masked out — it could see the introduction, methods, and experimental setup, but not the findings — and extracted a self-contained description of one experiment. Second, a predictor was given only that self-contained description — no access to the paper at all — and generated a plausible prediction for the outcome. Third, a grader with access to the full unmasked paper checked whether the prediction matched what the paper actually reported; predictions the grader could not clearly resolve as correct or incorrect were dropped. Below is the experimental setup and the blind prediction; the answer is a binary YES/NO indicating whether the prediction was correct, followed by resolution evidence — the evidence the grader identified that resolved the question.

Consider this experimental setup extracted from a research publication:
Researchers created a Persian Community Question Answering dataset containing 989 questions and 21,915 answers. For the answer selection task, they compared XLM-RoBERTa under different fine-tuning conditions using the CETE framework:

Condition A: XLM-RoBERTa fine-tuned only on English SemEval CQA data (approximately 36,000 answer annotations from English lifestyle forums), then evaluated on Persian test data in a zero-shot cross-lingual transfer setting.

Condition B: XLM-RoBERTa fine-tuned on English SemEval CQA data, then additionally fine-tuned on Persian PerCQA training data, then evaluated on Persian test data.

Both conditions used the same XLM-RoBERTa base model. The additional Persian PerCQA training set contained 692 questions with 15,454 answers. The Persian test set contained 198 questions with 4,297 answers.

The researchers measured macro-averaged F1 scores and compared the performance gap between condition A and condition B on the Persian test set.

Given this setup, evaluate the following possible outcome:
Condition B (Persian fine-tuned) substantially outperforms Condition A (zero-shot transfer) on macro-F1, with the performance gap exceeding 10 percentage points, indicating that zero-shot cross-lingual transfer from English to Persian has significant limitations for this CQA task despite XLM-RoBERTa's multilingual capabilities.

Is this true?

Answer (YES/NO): NO